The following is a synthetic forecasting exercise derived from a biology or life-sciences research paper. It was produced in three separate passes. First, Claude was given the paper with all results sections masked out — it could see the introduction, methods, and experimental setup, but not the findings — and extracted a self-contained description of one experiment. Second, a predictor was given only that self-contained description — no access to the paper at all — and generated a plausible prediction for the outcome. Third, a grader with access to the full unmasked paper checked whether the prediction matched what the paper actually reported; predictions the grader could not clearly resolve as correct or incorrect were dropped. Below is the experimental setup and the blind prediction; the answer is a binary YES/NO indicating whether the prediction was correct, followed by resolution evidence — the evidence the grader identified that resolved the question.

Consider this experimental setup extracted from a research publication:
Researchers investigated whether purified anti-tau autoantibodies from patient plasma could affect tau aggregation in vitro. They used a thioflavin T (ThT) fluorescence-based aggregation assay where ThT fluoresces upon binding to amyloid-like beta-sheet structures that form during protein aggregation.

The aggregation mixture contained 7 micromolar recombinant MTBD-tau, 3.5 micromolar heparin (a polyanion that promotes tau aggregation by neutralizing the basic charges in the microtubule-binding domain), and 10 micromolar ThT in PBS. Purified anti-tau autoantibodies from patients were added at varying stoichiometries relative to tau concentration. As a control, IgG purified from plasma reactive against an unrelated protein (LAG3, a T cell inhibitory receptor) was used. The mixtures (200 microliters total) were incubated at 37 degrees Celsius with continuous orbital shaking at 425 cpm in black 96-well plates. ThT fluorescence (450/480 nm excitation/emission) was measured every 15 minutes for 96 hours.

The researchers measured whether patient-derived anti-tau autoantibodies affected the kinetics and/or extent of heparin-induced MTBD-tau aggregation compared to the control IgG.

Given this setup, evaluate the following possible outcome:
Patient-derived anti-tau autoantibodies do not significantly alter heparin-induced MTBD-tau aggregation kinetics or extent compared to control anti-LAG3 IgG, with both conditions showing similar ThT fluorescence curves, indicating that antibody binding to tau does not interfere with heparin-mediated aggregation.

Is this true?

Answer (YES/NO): NO